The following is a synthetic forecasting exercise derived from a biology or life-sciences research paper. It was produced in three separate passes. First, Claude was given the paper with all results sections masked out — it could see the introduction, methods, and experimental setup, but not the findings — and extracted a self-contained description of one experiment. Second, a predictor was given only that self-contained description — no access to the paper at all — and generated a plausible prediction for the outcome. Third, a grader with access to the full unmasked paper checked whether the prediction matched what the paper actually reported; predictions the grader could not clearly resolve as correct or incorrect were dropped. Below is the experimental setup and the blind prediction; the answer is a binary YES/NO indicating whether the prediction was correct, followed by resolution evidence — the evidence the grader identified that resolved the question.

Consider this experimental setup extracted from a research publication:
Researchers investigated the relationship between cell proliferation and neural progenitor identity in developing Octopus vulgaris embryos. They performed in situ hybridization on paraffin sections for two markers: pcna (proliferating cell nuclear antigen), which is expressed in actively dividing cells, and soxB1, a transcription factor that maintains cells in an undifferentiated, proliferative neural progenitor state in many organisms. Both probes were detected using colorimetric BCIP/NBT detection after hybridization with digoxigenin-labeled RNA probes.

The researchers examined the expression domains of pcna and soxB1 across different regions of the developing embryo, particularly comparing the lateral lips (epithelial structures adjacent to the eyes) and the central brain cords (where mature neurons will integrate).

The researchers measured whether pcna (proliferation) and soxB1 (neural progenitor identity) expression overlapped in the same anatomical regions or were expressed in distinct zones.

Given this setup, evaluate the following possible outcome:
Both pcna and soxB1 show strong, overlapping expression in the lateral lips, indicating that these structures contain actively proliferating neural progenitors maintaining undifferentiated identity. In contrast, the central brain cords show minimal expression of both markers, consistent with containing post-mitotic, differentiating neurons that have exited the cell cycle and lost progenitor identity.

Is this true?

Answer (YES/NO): NO